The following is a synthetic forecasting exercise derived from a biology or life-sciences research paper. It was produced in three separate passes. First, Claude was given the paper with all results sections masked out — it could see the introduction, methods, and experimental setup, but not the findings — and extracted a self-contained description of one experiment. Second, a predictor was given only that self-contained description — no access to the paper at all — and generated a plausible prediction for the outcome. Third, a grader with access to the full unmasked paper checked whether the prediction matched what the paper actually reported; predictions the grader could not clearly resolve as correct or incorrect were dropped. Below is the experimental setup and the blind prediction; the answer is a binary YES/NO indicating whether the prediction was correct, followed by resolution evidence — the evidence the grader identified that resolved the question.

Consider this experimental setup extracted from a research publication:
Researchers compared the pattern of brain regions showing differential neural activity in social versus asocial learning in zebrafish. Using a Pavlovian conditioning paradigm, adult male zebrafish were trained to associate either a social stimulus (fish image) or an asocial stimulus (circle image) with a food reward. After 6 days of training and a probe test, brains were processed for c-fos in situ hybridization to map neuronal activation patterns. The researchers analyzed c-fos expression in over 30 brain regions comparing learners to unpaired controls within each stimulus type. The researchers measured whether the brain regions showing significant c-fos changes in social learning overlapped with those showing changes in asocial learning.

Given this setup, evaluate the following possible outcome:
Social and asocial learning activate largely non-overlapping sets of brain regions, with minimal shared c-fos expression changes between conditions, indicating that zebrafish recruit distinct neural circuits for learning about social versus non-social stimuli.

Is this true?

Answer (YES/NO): YES